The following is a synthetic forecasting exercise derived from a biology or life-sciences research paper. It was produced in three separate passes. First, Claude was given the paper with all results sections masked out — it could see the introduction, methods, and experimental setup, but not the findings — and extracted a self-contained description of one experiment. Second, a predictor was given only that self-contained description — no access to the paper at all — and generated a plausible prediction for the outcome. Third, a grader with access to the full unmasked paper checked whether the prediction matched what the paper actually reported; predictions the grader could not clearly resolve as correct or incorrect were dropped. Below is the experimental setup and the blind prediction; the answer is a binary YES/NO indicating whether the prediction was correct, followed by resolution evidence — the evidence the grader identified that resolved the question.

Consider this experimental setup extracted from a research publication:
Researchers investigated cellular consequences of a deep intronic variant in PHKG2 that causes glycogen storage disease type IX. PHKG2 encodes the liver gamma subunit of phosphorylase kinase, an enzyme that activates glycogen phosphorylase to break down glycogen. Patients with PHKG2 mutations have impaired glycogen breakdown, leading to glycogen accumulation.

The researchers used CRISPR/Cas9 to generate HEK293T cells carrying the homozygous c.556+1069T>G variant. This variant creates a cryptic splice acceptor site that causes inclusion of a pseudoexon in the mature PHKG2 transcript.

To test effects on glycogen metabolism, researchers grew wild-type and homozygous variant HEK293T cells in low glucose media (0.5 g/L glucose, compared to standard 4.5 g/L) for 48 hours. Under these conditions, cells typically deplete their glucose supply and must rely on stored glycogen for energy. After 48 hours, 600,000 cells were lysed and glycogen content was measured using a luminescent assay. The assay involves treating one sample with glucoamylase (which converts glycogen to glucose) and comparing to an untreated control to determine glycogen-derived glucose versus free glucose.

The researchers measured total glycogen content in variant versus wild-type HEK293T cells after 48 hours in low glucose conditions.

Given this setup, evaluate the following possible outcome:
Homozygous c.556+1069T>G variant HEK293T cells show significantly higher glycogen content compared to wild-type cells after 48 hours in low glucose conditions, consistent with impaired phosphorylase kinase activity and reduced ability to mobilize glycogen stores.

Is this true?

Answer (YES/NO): YES